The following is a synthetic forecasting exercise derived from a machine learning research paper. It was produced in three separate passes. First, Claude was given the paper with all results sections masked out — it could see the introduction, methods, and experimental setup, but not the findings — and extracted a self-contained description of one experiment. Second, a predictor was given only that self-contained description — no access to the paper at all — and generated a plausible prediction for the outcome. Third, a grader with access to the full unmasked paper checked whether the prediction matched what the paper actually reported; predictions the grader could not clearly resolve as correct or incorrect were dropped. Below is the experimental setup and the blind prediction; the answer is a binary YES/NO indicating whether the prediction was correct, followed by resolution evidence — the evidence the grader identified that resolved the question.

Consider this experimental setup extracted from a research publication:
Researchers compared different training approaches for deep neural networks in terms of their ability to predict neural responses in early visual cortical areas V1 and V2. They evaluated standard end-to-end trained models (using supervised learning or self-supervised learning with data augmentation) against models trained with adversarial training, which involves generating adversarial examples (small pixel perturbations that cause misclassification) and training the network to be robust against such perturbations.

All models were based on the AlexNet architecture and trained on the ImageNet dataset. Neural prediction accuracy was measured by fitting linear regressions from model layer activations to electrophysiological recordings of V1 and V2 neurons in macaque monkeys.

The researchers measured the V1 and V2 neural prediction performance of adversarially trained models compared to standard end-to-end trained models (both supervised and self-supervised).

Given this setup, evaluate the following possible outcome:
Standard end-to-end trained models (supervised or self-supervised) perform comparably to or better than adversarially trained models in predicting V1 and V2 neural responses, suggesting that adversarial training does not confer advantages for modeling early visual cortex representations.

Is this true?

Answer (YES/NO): NO